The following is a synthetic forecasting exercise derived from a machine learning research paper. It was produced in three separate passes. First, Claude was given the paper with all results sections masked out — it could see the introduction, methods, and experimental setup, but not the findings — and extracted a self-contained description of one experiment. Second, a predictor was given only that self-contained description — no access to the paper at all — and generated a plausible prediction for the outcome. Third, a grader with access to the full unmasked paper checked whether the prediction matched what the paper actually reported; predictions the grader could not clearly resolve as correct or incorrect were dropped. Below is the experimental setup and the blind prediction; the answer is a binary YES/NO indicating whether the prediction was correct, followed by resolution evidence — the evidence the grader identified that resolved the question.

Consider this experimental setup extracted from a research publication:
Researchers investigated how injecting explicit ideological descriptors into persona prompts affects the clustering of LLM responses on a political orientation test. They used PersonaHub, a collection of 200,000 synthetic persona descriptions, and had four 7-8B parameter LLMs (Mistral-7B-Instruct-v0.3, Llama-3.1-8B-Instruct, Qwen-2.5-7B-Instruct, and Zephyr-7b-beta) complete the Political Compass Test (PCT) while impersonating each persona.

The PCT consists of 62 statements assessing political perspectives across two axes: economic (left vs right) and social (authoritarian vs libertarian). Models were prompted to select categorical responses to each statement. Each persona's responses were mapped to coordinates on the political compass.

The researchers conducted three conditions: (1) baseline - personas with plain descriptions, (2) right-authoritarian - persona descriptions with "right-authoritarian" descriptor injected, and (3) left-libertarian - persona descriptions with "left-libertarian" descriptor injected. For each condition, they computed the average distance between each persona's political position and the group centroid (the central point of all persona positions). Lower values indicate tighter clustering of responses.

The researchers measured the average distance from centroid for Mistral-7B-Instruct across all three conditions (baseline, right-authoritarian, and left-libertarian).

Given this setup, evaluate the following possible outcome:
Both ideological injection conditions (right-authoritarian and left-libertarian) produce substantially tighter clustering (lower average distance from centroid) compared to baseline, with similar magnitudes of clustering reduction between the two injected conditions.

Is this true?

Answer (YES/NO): NO